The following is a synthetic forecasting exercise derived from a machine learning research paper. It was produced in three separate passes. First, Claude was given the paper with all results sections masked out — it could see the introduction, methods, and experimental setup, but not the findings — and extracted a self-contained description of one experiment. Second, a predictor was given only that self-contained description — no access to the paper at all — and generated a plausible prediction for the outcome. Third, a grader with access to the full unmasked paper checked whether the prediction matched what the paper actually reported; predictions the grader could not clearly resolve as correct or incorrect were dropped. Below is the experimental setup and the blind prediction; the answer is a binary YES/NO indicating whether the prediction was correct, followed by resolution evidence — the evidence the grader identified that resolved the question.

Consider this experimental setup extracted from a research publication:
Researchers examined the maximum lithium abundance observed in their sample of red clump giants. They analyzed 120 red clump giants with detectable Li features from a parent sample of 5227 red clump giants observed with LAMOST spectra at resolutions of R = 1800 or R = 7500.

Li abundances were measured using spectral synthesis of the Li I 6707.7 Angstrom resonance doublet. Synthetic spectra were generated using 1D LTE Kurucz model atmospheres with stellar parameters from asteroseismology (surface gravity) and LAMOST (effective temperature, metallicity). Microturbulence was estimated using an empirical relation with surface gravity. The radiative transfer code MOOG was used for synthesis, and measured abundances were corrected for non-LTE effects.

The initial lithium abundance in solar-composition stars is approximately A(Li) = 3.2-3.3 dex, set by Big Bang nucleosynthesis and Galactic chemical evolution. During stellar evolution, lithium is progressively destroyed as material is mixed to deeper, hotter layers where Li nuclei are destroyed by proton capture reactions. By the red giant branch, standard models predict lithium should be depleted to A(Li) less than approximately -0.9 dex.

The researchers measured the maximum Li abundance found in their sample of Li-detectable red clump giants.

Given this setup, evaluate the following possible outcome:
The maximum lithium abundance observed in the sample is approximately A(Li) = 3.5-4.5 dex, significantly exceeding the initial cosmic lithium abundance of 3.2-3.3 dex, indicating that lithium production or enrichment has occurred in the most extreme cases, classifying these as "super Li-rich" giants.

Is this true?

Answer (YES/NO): YES